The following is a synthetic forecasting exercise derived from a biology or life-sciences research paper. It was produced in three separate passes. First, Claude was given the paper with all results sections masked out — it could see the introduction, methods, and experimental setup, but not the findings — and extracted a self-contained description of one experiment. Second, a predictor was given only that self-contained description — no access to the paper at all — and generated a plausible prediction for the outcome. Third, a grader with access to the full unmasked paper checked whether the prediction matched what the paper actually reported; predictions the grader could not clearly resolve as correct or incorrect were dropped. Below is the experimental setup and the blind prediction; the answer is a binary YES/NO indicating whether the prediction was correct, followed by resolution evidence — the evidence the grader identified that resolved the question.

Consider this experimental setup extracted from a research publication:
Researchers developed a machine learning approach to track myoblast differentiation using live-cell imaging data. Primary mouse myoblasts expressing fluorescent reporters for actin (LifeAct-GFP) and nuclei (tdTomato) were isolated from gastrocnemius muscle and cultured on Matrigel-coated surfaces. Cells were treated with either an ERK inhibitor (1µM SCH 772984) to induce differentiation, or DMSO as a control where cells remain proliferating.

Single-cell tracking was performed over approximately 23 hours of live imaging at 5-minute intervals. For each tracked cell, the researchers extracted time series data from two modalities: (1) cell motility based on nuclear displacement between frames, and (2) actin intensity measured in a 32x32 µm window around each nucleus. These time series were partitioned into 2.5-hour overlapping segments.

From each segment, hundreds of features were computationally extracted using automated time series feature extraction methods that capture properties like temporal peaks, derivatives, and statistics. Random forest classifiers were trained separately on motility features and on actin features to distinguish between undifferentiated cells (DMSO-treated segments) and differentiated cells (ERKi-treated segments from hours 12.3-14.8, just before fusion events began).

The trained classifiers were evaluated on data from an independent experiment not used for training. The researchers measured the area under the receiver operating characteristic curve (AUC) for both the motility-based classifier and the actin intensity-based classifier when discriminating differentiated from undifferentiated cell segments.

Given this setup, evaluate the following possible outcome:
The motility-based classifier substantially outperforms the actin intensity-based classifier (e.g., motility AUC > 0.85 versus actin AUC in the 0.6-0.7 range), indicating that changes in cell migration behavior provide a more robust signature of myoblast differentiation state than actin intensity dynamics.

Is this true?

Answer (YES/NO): NO